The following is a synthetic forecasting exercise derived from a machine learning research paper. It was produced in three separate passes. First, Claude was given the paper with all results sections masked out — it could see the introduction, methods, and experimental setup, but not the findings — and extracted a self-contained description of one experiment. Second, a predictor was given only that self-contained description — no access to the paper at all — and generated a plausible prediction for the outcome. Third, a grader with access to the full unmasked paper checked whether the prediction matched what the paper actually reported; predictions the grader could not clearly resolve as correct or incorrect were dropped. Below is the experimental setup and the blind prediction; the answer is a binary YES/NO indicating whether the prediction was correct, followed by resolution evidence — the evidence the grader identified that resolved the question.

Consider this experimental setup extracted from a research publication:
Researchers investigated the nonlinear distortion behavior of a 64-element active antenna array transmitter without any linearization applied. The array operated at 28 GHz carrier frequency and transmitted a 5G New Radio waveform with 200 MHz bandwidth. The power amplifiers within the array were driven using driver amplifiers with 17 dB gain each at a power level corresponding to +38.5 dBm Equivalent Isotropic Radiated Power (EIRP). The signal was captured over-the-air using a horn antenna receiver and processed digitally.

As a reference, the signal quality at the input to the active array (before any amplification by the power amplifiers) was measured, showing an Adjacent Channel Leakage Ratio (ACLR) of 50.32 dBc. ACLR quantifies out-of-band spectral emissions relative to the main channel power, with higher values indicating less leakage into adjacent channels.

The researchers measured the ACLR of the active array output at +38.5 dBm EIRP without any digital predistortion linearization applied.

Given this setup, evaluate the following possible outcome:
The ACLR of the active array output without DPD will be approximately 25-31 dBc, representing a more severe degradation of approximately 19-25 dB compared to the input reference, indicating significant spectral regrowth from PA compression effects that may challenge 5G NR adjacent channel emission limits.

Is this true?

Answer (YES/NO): YES